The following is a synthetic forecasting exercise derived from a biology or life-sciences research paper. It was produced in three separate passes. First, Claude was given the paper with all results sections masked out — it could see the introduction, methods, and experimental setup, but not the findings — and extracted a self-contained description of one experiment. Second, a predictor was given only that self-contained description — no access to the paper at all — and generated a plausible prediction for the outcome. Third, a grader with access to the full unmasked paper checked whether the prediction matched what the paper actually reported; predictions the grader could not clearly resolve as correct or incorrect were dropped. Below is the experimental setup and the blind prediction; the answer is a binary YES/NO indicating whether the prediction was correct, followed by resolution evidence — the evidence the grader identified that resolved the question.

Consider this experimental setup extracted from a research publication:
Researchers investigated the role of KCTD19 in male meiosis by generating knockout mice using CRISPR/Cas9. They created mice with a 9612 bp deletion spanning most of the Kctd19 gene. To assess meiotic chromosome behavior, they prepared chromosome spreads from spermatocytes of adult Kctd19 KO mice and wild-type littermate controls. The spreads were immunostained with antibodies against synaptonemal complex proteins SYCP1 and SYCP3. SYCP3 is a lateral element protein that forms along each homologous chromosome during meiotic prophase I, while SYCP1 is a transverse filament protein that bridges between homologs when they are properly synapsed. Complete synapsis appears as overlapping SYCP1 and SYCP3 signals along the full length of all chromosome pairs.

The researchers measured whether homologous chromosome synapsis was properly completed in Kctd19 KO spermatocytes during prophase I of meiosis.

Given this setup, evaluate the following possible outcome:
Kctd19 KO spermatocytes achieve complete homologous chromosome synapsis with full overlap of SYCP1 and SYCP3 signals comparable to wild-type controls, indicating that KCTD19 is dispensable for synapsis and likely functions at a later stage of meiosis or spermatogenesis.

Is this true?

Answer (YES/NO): YES